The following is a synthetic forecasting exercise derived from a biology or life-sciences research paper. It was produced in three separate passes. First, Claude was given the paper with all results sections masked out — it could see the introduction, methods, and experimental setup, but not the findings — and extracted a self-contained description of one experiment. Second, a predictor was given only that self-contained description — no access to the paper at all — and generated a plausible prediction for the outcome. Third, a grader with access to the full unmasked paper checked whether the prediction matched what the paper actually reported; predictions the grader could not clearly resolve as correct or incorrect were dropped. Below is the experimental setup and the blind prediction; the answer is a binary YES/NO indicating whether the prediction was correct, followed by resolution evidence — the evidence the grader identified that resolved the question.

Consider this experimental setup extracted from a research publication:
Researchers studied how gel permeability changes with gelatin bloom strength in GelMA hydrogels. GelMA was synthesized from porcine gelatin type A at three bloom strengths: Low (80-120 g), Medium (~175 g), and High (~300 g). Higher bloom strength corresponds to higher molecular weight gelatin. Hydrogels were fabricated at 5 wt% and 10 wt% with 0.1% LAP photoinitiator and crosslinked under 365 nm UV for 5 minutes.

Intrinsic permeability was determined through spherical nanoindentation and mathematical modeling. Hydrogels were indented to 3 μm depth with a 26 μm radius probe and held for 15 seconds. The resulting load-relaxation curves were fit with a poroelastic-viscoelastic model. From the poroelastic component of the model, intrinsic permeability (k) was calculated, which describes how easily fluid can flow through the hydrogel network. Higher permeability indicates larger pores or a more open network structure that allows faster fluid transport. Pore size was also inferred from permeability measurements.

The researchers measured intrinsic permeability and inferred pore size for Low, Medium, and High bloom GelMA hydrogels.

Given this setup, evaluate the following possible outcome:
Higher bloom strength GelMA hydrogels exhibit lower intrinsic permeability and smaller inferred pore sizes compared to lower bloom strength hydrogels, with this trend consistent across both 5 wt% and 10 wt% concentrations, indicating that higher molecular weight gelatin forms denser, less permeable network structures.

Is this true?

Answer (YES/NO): NO